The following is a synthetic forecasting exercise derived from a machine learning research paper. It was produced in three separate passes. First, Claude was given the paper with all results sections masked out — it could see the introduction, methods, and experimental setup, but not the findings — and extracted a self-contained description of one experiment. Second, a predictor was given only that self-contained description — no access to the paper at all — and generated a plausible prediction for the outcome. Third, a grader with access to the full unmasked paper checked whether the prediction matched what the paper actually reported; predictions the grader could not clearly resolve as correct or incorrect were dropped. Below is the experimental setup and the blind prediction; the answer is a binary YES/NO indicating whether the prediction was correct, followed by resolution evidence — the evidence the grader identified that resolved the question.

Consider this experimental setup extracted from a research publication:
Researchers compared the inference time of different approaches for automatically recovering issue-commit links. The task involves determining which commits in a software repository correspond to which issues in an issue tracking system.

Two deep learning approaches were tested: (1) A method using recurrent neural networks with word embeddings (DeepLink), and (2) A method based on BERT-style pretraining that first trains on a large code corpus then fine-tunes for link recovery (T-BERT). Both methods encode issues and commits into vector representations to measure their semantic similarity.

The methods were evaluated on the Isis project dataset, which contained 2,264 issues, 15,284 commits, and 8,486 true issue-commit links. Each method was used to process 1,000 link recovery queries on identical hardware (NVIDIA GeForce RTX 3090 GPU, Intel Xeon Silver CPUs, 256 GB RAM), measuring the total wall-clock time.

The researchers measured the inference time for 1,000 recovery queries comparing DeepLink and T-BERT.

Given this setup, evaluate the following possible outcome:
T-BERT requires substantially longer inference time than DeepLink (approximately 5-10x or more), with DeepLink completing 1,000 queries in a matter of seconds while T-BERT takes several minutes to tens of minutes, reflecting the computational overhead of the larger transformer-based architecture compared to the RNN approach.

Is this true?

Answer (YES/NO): NO